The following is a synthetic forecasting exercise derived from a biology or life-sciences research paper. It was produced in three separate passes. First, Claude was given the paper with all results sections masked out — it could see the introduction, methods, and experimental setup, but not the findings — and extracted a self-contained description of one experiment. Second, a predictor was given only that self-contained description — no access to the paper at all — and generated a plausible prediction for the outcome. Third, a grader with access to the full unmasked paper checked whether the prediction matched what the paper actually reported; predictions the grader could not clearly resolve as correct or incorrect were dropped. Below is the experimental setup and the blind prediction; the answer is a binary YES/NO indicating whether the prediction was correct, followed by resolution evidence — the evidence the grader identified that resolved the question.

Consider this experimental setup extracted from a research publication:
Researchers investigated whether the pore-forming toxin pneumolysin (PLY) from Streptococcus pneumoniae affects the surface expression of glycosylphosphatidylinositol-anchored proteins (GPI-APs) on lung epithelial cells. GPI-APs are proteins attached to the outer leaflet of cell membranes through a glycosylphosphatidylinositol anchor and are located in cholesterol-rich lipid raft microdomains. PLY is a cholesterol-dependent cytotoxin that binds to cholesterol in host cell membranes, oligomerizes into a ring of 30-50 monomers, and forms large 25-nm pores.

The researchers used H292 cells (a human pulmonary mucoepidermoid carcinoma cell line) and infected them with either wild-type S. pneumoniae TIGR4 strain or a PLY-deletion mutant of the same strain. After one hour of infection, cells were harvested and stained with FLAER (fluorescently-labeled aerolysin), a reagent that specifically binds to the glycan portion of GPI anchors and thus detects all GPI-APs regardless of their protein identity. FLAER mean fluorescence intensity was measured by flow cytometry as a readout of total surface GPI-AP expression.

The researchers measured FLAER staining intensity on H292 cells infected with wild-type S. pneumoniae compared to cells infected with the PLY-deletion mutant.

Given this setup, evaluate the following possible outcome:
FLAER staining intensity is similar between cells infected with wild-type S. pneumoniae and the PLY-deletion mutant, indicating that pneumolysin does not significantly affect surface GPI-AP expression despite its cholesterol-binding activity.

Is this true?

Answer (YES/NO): NO